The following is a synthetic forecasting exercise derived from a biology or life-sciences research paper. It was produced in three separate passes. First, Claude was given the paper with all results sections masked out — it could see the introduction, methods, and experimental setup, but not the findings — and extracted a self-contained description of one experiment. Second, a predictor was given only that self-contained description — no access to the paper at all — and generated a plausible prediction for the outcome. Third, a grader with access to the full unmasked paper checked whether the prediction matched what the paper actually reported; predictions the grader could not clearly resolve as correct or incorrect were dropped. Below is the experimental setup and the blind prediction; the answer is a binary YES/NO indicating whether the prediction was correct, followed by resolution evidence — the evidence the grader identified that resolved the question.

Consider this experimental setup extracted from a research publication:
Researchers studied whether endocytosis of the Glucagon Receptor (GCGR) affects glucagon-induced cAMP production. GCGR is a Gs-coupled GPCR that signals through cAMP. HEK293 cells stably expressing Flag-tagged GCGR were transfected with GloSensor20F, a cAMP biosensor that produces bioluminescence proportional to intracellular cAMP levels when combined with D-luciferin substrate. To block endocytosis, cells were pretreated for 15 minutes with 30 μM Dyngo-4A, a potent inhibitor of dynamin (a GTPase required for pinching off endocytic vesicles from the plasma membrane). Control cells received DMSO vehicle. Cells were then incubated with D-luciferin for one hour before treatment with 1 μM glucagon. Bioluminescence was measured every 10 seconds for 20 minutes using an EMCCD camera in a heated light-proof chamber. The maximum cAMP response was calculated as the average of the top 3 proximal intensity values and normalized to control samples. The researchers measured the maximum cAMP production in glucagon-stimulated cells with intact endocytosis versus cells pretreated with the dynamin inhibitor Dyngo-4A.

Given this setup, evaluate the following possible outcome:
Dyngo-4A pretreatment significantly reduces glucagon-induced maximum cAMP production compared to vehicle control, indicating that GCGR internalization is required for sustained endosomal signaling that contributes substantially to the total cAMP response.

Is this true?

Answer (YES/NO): YES